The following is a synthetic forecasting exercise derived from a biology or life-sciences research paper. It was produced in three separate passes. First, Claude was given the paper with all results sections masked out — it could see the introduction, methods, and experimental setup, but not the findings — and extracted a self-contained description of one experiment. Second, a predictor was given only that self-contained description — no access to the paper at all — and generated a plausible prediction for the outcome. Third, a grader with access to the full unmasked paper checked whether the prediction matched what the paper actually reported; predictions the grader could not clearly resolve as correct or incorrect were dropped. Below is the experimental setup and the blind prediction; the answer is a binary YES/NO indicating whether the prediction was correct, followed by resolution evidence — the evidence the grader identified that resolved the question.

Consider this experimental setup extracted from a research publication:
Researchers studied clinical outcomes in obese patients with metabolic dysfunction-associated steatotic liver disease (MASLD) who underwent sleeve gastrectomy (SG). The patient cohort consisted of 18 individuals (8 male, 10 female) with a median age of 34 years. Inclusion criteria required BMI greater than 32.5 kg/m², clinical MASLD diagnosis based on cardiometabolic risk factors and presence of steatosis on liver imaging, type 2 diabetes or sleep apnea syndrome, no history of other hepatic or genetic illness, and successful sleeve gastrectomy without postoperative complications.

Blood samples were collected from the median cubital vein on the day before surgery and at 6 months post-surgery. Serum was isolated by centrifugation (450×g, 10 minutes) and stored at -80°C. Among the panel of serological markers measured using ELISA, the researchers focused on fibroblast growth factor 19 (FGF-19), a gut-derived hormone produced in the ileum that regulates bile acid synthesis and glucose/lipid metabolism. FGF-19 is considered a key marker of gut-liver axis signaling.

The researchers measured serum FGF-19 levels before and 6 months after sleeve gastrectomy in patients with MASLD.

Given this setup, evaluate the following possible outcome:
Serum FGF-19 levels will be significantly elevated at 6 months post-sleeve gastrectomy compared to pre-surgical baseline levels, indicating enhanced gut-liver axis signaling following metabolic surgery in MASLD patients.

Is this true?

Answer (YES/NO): NO